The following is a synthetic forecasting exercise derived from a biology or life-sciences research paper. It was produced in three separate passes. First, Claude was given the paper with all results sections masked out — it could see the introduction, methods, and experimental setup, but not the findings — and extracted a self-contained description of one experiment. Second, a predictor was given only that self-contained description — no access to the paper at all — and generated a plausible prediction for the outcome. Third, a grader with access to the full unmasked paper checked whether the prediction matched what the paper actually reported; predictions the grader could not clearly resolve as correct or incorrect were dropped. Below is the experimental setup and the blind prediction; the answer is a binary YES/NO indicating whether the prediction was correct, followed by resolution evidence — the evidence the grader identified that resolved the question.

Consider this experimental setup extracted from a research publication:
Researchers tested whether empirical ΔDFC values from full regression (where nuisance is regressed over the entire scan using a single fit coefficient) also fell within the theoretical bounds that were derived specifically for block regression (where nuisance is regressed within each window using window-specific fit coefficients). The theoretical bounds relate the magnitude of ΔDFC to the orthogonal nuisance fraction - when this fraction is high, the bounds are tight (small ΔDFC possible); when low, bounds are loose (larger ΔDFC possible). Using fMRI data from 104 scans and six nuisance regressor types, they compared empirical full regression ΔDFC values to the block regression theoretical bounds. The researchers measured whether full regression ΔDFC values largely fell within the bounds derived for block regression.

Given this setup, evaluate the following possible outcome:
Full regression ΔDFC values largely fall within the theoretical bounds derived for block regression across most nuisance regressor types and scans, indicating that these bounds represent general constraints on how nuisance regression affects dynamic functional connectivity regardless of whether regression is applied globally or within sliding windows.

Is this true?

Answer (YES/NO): YES